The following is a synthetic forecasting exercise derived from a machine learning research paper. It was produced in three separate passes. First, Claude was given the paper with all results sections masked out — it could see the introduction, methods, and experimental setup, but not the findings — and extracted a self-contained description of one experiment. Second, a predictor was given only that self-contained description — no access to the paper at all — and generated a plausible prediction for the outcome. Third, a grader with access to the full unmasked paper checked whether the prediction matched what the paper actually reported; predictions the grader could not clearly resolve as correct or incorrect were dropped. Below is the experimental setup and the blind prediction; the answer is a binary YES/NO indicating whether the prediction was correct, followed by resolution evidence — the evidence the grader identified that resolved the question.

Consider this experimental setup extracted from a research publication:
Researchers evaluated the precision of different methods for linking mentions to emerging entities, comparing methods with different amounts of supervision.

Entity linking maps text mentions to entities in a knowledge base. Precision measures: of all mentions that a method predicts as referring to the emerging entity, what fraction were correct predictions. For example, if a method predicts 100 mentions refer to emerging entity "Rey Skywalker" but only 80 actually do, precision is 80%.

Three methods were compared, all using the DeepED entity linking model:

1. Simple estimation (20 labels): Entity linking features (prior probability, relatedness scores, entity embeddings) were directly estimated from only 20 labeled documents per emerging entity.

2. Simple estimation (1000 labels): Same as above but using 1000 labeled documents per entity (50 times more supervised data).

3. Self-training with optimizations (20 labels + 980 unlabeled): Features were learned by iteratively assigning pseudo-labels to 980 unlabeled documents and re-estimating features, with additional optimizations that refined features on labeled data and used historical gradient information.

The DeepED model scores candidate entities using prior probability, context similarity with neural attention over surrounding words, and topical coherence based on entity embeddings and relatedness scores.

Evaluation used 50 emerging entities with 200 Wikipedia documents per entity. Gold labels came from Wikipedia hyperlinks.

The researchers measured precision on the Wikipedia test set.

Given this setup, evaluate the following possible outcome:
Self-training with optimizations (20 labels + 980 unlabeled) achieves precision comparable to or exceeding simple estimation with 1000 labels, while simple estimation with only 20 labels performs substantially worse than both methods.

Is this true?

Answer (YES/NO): NO